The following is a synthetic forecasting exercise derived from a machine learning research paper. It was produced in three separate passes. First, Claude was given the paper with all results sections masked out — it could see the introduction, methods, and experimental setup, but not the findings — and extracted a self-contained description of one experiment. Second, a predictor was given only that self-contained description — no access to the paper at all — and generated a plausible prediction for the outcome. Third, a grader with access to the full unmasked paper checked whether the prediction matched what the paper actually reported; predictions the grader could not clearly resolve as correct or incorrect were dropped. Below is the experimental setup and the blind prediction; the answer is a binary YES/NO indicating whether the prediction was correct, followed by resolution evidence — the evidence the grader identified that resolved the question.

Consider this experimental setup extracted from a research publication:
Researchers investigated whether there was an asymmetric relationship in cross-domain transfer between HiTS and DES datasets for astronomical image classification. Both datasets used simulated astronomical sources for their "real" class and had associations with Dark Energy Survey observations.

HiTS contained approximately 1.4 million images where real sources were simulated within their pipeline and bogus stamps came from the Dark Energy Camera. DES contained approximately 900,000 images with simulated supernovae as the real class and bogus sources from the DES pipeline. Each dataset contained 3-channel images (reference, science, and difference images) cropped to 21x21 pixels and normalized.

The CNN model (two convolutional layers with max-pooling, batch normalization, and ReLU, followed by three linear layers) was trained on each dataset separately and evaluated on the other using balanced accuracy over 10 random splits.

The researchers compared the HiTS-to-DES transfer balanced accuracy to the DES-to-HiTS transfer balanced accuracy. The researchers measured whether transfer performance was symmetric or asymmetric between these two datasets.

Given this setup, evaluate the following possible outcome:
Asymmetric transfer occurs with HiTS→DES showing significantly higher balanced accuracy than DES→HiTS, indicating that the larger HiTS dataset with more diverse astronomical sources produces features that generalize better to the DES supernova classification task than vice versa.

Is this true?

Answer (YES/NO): NO